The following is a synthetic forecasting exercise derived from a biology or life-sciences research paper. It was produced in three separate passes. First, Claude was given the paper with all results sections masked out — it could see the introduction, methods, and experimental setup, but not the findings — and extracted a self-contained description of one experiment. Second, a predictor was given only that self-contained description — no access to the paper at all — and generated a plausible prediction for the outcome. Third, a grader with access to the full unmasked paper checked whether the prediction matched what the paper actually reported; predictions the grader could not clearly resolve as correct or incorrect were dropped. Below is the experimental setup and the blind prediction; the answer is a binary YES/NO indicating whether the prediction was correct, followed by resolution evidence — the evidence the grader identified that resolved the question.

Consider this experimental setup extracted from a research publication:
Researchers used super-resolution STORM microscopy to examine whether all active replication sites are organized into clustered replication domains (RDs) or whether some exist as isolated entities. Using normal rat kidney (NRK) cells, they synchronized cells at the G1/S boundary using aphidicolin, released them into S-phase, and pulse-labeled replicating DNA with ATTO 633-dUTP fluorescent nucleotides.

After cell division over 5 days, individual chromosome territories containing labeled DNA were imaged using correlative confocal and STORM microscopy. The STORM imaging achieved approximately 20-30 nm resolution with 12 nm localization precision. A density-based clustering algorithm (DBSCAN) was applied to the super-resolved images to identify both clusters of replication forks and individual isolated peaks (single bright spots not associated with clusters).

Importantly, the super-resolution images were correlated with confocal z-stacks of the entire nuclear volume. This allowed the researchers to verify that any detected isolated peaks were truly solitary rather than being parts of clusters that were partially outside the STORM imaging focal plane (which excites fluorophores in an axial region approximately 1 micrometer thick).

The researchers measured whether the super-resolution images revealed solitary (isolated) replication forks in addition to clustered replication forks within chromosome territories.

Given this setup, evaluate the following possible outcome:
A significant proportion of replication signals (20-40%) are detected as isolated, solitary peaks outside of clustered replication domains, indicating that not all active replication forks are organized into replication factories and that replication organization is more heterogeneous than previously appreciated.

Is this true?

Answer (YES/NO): NO